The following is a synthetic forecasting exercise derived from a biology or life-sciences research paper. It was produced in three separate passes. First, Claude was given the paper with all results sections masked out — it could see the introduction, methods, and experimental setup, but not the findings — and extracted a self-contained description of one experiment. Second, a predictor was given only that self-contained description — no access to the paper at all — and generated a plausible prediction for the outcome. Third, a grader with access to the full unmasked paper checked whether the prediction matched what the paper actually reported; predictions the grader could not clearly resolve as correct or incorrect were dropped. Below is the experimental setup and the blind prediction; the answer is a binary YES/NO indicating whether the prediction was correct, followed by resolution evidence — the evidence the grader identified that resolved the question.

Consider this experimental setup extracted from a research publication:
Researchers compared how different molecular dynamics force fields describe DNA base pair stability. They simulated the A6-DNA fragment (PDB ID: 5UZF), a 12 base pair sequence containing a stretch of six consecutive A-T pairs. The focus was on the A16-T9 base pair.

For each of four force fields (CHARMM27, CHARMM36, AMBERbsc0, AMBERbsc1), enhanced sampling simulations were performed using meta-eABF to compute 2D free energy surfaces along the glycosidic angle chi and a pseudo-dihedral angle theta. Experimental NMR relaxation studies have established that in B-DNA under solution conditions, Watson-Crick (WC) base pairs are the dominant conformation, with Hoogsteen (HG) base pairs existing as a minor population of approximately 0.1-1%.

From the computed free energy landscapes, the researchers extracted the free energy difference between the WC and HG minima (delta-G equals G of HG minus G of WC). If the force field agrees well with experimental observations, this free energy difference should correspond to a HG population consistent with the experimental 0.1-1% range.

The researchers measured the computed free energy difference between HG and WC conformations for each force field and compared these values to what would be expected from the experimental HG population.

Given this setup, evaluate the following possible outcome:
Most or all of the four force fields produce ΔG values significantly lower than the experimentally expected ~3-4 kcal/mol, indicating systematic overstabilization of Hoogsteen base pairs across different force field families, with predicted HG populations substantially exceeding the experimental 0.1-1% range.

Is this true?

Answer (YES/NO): NO